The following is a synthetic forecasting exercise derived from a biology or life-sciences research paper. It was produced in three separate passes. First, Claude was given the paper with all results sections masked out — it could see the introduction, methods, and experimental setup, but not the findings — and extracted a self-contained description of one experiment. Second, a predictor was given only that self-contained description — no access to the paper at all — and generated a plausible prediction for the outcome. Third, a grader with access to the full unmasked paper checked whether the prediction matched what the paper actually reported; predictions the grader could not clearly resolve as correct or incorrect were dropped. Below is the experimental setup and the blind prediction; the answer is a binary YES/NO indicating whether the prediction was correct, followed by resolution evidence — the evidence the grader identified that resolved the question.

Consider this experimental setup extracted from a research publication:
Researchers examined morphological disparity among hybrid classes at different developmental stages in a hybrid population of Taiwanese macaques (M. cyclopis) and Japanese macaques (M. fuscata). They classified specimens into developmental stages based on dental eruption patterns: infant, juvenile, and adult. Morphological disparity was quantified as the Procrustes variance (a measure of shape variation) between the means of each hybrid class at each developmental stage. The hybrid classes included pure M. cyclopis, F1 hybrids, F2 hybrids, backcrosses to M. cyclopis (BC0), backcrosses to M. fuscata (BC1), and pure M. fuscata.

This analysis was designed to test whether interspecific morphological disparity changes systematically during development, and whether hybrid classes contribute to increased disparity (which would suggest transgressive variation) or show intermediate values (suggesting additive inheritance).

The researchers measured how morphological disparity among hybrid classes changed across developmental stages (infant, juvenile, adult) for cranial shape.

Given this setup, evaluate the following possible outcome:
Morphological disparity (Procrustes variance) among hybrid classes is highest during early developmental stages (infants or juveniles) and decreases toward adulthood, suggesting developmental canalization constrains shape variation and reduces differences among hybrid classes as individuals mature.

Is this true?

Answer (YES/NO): NO